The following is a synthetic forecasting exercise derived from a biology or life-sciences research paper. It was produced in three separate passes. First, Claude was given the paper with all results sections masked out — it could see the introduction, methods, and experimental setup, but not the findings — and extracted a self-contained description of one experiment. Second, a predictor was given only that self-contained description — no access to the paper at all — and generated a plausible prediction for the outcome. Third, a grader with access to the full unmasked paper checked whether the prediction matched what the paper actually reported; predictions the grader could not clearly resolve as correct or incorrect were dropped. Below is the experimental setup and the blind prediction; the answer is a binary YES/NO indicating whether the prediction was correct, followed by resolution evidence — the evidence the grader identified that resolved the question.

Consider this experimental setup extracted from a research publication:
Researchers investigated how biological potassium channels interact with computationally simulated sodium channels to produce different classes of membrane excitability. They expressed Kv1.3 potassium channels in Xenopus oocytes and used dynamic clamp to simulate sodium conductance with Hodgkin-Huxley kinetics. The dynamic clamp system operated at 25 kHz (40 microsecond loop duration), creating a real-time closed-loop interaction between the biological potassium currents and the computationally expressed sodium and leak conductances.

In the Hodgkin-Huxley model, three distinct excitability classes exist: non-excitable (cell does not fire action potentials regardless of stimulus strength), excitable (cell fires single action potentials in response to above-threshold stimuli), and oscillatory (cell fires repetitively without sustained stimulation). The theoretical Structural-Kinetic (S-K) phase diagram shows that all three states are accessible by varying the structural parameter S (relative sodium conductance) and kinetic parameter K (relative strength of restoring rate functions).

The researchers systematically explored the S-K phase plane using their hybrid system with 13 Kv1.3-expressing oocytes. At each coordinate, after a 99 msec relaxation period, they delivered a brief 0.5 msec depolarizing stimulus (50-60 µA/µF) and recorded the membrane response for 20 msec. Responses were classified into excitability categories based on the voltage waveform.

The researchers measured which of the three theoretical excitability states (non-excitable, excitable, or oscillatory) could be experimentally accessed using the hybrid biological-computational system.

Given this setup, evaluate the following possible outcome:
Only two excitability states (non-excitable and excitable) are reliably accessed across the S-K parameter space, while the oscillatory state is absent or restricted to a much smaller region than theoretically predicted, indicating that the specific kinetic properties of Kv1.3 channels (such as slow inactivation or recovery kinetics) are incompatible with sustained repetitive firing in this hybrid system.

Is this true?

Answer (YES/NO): YES